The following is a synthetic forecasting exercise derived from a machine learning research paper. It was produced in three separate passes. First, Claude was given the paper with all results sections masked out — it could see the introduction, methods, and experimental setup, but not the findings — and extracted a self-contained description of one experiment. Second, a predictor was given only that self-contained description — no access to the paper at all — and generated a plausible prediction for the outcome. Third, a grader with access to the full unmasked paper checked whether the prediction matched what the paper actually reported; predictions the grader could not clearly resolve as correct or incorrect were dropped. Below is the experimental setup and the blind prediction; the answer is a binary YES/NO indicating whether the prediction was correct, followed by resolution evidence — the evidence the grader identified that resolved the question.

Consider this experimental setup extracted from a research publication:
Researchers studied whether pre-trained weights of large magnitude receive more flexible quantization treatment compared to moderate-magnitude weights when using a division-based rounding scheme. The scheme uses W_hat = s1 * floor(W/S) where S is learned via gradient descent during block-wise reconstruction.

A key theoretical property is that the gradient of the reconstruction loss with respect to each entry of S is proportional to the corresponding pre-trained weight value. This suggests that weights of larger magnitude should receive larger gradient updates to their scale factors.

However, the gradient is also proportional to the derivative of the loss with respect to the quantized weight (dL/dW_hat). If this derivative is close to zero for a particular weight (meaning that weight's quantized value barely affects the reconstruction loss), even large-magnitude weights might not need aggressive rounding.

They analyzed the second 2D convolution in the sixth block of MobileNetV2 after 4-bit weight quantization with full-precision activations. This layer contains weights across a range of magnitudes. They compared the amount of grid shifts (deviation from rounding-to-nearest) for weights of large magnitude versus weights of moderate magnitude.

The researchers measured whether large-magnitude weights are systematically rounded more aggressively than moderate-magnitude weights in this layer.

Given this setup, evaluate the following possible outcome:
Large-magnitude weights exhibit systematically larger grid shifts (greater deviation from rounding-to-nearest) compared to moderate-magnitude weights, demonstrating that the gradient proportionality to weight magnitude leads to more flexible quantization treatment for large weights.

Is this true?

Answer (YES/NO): NO